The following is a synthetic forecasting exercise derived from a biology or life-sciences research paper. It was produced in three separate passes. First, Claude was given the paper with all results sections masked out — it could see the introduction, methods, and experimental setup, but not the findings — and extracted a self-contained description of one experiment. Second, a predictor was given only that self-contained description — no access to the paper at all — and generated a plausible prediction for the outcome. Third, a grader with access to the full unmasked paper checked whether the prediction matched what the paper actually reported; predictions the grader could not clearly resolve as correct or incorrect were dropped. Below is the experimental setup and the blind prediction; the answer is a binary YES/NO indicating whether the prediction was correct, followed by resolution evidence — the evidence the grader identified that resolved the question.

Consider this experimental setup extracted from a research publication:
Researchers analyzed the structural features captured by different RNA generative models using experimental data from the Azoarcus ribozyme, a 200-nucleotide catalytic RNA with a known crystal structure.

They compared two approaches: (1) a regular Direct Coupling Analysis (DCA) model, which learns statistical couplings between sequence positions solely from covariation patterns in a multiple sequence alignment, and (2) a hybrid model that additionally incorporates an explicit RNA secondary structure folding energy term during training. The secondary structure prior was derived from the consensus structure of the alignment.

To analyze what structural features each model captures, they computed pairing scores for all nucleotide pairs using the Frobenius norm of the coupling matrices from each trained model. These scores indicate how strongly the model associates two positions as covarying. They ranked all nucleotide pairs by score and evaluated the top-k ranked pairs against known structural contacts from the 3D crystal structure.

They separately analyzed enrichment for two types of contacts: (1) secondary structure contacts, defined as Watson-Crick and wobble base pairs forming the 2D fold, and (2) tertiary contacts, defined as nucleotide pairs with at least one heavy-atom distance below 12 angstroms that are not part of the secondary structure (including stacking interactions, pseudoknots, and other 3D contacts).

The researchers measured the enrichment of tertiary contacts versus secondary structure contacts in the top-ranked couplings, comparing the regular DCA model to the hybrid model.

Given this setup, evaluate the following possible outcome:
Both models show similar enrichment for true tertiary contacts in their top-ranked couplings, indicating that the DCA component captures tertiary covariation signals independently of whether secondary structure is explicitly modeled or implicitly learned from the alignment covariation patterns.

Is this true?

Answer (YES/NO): NO